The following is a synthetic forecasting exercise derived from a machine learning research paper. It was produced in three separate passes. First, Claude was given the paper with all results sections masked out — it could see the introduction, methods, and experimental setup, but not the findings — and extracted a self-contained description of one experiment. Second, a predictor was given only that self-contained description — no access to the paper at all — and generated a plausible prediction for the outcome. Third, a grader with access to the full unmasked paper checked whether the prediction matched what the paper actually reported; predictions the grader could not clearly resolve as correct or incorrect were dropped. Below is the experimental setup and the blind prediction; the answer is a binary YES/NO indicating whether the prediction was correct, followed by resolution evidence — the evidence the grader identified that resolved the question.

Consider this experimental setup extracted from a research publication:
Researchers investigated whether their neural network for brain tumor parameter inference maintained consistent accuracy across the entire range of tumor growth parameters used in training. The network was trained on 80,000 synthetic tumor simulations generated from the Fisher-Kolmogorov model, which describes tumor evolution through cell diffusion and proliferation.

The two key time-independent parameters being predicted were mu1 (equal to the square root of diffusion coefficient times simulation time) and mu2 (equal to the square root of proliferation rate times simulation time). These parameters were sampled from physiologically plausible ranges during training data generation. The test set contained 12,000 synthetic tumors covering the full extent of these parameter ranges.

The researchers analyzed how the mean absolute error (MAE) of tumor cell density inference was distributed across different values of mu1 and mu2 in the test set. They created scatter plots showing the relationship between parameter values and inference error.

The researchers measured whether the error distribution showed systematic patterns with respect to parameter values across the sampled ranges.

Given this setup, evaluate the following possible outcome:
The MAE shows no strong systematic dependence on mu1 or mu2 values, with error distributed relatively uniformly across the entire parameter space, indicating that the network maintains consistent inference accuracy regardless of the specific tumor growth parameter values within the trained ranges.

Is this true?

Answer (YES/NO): YES